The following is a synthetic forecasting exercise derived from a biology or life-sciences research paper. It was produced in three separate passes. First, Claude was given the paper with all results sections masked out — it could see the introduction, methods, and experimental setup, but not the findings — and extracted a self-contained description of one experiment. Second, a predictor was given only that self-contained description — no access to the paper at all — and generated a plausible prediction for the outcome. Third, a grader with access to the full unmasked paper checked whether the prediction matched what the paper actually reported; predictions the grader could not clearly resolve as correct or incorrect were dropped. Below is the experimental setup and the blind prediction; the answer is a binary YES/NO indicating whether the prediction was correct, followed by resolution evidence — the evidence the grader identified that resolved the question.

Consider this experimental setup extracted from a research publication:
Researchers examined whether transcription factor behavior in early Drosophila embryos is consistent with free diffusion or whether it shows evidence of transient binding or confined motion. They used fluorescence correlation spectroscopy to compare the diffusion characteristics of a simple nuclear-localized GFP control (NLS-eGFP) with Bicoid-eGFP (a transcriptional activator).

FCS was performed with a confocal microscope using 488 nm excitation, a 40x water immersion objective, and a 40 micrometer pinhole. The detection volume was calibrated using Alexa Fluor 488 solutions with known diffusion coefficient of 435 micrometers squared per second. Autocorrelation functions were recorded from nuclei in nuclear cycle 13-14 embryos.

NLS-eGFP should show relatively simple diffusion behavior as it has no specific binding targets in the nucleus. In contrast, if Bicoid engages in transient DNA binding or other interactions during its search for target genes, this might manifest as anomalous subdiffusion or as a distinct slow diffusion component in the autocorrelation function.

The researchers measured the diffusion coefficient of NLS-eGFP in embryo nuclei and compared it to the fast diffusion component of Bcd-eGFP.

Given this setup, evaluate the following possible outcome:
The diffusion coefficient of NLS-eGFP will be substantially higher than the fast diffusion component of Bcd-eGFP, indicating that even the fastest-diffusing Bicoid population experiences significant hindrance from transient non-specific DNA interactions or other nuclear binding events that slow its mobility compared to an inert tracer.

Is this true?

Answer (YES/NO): NO